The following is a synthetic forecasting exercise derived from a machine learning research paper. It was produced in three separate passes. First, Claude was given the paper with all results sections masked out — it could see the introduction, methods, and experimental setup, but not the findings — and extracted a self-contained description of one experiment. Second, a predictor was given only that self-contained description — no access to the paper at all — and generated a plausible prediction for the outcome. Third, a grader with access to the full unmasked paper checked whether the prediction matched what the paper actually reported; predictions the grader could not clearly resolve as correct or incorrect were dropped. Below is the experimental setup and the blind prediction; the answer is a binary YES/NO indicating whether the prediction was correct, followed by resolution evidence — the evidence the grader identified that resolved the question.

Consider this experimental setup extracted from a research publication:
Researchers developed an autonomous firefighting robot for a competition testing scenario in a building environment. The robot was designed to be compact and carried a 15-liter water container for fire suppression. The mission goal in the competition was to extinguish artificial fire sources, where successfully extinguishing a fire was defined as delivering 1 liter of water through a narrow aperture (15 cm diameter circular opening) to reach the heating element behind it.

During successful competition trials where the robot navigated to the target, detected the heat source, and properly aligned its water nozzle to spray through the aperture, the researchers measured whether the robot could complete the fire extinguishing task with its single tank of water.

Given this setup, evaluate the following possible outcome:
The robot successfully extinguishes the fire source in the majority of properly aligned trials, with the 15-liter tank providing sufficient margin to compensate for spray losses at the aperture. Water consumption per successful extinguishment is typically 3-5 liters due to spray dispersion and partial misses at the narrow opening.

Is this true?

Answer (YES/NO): NO